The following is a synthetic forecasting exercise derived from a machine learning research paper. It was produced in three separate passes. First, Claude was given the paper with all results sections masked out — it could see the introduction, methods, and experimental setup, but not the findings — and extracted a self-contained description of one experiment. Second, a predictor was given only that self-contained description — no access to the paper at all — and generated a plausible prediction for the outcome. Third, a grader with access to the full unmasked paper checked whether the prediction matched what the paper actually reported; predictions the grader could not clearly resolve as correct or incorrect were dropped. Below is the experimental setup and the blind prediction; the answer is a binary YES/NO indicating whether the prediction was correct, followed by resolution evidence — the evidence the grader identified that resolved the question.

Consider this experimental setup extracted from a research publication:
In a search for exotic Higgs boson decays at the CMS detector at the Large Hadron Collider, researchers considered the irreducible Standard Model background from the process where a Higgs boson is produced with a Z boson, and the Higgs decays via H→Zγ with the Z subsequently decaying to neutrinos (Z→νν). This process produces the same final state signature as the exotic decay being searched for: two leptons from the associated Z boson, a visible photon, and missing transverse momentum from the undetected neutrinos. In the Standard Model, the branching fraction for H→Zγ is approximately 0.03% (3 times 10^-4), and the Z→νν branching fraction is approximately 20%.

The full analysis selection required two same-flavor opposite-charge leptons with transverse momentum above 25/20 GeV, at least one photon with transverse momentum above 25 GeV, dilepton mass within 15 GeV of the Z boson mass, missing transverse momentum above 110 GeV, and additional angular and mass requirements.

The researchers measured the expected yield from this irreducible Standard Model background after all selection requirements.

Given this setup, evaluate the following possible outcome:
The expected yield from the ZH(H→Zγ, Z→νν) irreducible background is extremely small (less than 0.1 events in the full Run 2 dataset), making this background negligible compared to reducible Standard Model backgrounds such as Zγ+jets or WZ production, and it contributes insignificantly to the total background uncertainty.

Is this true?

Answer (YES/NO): YES